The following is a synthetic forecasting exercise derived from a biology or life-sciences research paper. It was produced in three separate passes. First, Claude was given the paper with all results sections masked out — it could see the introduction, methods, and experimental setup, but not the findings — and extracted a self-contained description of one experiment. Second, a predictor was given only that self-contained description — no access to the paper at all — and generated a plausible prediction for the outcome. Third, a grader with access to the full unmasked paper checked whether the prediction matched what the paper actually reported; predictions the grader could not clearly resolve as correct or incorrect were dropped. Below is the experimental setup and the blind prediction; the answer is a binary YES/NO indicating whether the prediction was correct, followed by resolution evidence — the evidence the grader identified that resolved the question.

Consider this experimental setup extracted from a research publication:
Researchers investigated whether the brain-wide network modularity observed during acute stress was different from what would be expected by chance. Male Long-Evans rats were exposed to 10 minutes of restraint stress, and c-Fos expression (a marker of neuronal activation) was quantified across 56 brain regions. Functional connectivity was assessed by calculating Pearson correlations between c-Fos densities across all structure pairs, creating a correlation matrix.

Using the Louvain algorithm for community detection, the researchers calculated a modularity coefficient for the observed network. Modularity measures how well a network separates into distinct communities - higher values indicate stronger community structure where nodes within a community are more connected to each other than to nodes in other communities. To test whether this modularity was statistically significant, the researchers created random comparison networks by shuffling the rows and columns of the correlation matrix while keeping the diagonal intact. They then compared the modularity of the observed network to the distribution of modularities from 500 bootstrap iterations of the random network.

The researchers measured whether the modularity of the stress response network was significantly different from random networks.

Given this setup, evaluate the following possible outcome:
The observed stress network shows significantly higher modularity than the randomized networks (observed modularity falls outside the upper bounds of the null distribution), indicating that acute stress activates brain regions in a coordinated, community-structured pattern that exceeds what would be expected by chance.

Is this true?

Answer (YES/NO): YES